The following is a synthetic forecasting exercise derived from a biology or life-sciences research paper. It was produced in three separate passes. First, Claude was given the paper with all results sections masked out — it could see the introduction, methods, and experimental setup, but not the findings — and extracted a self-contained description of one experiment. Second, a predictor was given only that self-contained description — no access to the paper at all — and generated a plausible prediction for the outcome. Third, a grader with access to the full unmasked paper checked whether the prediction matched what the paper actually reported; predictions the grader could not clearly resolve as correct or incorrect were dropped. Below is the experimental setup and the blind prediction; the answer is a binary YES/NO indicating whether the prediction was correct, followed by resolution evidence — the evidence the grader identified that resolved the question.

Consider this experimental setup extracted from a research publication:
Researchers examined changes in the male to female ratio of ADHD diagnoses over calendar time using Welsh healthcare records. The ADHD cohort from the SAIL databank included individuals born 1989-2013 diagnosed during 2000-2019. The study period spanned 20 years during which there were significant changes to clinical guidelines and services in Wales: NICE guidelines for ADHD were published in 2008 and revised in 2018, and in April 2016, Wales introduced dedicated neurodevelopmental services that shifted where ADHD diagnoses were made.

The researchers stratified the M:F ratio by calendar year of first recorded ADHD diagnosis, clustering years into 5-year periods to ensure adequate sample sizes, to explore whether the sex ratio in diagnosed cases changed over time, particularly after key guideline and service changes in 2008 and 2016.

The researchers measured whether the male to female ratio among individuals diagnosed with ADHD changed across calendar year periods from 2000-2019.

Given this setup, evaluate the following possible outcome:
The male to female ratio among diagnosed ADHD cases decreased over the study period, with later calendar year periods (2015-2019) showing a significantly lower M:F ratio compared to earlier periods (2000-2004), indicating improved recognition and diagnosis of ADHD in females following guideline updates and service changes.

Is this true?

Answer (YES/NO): YES